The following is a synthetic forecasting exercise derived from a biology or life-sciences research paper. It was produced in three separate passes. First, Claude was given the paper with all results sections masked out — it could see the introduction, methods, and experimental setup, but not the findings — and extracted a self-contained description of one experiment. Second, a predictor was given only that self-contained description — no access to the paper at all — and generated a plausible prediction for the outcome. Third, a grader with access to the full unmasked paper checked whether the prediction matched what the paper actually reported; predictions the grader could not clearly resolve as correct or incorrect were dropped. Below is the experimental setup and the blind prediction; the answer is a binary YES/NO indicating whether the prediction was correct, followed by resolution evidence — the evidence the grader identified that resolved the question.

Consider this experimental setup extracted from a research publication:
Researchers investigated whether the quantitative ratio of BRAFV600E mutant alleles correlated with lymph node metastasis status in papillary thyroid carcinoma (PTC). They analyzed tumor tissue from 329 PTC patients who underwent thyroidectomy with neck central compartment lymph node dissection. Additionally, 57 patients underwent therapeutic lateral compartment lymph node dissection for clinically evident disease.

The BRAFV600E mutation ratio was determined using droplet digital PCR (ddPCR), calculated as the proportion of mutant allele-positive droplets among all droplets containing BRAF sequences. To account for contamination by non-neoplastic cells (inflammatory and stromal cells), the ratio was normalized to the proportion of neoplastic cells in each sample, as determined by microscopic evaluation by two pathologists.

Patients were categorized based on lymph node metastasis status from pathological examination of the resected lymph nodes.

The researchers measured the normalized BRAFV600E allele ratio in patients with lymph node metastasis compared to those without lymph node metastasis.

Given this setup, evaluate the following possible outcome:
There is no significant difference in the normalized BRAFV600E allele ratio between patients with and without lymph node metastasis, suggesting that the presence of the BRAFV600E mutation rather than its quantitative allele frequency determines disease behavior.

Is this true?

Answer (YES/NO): NO